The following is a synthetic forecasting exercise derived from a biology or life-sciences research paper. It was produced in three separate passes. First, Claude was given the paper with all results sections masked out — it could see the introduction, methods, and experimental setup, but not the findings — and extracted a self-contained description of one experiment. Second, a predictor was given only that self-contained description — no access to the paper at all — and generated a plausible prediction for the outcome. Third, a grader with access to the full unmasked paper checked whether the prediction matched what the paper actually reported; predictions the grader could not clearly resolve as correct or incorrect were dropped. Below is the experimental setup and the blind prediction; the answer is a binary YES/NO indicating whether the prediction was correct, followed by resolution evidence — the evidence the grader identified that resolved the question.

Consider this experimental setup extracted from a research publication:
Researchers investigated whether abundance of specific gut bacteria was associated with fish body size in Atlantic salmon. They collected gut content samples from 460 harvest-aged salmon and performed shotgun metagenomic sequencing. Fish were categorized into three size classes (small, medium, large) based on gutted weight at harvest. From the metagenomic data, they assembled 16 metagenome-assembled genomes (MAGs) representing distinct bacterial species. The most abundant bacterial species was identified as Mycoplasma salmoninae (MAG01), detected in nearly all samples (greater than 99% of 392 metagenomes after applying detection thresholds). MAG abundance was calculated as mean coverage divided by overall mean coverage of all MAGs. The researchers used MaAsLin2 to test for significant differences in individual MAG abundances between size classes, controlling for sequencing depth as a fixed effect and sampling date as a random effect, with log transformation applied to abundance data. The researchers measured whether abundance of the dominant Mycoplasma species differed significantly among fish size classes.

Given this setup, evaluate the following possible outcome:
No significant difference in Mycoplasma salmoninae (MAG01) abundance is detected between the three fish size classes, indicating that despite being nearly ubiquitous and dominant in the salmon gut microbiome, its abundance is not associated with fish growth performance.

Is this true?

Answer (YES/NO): NO